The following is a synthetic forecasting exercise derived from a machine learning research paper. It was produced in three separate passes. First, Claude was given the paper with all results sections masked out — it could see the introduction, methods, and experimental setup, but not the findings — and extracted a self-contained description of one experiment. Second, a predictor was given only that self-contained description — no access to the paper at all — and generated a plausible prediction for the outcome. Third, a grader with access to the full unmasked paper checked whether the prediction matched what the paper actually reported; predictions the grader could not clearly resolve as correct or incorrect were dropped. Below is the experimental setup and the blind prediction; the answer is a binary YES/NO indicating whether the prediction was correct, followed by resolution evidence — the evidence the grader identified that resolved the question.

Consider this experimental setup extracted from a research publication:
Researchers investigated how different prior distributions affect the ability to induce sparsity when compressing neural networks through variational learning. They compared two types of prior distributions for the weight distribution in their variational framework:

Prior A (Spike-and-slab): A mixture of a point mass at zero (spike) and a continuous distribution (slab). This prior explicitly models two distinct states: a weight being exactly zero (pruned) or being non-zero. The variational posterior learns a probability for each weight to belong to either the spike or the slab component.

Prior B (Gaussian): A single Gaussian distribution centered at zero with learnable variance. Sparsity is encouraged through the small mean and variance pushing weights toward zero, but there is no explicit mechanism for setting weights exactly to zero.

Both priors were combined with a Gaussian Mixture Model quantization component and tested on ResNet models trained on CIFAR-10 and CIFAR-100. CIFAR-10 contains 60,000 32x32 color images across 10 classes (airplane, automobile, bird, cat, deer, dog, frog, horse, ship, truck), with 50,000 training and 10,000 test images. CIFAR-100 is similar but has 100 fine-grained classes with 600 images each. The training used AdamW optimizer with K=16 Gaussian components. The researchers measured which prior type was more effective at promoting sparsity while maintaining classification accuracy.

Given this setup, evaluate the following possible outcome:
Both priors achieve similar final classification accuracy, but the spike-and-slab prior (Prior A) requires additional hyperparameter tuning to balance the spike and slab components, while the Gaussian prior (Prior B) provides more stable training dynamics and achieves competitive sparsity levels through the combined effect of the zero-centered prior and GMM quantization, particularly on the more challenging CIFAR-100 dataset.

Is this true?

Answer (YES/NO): NO